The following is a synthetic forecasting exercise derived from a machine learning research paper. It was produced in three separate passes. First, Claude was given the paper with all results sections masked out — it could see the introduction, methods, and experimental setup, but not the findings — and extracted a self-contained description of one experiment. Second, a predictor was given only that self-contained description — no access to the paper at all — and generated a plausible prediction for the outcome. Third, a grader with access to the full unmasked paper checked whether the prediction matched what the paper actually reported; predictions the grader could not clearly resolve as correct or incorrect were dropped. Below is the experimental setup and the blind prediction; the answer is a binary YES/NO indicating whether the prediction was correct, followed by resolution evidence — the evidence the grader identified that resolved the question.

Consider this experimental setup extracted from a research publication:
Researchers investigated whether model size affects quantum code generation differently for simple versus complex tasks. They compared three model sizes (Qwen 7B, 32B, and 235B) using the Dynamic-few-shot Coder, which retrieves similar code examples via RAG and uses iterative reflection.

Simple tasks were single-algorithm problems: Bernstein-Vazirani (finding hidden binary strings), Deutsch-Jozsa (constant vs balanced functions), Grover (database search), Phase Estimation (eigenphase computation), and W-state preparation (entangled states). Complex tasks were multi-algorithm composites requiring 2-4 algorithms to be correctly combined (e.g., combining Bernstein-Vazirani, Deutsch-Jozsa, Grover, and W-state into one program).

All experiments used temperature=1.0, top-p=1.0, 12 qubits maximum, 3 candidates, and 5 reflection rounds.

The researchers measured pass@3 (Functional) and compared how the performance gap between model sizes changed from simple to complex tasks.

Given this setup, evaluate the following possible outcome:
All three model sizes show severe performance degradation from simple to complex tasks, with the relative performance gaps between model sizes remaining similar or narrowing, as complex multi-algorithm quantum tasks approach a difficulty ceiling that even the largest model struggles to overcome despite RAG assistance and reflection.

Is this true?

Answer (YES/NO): NO